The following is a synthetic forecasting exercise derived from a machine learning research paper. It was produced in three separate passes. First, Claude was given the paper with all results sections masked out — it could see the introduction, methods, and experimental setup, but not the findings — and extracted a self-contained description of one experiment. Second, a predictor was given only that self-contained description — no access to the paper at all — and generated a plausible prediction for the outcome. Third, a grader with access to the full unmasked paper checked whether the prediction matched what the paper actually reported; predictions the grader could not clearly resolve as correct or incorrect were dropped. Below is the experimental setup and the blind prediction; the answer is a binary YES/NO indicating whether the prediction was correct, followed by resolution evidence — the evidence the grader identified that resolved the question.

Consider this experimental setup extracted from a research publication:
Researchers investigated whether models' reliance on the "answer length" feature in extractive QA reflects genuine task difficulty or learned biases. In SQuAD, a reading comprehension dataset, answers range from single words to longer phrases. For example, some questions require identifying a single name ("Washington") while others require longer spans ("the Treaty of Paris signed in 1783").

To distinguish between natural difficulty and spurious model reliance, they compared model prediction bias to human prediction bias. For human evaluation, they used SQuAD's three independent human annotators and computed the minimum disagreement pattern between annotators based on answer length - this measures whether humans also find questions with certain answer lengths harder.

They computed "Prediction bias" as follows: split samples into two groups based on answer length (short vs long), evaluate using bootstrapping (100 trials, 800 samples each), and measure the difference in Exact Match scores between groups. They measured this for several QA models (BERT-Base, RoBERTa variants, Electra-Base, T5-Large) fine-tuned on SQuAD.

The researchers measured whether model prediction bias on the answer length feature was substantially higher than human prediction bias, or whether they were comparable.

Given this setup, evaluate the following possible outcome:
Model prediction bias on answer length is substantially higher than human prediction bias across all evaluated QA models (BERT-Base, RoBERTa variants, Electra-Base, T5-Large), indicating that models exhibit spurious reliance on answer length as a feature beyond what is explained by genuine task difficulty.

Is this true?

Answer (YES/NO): NO